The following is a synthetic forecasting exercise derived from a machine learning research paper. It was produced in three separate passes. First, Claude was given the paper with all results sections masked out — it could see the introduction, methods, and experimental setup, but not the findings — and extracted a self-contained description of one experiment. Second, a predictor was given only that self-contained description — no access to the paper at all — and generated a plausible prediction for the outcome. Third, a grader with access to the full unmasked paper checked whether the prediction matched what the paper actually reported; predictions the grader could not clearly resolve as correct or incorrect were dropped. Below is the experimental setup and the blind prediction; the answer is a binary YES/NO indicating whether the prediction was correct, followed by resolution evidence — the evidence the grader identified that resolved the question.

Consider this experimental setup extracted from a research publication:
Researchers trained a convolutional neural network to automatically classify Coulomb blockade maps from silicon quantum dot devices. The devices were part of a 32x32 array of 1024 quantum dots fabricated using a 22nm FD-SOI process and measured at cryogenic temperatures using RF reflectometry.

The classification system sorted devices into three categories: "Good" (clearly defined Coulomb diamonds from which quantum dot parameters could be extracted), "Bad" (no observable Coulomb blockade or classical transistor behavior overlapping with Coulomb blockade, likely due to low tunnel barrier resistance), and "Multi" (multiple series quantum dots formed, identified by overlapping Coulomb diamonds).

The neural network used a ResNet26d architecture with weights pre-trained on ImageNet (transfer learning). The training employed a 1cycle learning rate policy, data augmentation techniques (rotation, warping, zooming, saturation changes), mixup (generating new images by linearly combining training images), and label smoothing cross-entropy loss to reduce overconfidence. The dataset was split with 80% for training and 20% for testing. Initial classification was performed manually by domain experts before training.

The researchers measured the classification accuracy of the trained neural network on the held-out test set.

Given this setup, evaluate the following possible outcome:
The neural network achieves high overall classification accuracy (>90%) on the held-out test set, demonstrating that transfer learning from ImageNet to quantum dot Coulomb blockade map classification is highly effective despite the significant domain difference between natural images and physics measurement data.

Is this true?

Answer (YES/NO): NO